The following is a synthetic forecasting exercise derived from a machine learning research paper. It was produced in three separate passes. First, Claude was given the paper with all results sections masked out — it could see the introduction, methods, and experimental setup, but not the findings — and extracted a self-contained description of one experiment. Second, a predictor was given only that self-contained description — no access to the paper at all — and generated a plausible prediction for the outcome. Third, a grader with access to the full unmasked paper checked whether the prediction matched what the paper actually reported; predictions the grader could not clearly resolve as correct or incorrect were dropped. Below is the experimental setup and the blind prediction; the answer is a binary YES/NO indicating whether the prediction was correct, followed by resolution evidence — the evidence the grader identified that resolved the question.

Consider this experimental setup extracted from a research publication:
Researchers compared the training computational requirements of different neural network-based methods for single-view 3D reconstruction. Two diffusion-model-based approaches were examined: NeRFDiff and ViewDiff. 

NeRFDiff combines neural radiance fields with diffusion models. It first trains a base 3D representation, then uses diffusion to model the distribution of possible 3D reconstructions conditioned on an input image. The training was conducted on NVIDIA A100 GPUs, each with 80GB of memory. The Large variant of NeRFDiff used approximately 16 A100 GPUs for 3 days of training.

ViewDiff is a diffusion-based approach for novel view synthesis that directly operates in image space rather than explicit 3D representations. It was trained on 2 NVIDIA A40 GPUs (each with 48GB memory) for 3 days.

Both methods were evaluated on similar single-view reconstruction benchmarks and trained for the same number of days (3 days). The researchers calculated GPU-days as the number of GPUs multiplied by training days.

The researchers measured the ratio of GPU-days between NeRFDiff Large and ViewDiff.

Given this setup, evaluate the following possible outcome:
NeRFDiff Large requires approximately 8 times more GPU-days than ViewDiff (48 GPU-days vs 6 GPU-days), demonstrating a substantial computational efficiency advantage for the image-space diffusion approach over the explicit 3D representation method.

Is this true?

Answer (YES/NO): YES